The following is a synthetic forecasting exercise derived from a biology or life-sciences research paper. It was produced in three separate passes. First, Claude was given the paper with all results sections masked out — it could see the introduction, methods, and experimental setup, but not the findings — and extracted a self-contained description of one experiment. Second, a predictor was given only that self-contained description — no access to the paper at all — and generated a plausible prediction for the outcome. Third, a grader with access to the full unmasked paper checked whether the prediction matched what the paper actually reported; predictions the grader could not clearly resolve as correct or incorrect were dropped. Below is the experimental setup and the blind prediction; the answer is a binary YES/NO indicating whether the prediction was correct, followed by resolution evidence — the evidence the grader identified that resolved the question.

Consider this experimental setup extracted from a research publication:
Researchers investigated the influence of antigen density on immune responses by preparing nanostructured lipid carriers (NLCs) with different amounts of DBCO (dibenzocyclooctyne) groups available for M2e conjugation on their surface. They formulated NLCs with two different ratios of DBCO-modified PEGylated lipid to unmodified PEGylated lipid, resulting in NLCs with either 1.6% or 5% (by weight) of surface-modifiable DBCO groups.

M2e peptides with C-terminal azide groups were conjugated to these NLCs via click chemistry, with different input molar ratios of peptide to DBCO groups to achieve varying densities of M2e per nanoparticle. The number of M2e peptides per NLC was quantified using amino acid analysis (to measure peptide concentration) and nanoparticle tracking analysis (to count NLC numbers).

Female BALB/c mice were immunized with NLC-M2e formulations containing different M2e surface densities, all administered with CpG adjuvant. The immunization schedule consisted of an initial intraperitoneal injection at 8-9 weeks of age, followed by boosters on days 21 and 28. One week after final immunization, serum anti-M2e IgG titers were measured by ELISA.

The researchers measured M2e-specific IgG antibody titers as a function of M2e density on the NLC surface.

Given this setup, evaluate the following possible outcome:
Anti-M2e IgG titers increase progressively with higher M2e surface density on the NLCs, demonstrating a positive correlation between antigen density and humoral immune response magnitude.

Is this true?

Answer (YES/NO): YES